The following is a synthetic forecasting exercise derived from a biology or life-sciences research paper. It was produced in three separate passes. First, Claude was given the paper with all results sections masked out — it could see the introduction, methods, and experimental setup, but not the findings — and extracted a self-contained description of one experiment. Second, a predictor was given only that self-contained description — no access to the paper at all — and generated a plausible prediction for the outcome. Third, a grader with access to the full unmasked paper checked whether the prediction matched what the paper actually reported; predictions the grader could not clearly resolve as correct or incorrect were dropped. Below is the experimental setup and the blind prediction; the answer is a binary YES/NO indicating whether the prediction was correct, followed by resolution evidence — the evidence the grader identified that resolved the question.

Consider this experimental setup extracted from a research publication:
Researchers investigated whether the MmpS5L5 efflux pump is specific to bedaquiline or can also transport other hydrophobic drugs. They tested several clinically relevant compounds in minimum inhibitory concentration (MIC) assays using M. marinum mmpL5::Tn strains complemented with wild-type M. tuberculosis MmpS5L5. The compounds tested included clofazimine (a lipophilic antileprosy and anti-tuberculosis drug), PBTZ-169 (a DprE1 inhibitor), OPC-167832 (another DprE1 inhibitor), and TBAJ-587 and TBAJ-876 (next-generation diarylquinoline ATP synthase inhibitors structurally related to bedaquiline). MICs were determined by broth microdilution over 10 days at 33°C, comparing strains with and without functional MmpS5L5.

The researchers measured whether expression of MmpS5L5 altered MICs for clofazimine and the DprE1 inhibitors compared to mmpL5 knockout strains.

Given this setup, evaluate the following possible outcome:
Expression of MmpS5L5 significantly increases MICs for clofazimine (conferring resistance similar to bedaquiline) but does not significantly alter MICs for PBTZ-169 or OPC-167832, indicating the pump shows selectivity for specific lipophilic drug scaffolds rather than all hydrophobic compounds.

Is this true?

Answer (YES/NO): NO